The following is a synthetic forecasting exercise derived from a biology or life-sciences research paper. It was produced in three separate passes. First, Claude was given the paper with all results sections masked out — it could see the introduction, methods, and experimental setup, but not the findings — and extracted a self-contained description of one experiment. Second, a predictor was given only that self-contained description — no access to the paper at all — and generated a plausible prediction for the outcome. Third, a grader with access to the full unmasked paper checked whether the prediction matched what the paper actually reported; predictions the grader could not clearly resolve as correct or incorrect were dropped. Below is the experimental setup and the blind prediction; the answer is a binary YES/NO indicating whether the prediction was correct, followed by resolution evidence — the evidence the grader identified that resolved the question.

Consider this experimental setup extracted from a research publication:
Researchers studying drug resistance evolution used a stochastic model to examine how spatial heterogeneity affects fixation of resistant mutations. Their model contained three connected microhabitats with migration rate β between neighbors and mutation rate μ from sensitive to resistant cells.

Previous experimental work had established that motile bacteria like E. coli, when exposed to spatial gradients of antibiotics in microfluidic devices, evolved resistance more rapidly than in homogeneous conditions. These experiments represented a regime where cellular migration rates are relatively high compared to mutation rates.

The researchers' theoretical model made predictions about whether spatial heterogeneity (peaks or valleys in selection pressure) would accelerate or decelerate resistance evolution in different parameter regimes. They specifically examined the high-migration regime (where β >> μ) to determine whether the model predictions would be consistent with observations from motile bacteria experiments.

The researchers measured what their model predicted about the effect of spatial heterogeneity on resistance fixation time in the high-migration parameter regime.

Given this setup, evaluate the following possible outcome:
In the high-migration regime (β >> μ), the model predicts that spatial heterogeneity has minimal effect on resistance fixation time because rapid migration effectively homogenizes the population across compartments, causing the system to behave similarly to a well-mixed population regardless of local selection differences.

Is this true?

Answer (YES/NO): NO